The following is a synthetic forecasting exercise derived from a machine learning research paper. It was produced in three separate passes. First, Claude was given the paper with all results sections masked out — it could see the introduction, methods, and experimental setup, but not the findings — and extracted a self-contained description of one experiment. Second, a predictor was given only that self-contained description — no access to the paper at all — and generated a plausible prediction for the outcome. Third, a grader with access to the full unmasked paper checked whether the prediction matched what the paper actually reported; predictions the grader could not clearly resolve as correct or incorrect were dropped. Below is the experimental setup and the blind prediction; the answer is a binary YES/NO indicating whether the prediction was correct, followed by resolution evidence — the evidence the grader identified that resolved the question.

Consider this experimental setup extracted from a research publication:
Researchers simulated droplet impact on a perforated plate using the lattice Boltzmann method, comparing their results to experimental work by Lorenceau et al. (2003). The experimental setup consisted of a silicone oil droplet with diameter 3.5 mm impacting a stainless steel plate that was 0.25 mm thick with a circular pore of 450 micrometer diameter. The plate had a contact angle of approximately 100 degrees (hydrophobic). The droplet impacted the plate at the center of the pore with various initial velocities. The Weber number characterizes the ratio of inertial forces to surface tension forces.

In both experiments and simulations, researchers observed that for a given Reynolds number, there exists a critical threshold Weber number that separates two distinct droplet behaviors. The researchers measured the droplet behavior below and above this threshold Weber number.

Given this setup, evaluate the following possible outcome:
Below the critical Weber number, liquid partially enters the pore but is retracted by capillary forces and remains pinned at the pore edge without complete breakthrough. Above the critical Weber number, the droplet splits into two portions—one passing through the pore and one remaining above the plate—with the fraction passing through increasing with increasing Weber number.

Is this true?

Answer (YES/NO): NO